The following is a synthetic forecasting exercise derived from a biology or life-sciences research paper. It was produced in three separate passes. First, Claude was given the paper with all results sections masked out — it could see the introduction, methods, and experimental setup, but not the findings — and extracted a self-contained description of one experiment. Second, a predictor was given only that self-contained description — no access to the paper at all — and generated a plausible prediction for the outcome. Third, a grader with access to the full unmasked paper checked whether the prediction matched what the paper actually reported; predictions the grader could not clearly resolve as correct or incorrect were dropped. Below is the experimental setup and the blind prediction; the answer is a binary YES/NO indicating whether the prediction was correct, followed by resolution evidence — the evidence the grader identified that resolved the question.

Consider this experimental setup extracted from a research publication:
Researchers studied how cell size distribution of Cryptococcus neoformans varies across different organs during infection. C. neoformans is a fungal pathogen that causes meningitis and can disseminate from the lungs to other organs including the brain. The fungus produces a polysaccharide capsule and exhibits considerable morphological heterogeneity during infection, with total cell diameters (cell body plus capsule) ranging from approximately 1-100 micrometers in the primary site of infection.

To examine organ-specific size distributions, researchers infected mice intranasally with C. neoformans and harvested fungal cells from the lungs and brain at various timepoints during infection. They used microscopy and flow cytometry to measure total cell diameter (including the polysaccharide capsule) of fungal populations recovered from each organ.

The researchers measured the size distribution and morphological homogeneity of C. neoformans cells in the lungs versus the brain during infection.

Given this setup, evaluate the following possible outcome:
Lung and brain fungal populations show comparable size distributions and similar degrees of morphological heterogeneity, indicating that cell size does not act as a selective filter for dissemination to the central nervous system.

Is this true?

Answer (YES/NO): NO